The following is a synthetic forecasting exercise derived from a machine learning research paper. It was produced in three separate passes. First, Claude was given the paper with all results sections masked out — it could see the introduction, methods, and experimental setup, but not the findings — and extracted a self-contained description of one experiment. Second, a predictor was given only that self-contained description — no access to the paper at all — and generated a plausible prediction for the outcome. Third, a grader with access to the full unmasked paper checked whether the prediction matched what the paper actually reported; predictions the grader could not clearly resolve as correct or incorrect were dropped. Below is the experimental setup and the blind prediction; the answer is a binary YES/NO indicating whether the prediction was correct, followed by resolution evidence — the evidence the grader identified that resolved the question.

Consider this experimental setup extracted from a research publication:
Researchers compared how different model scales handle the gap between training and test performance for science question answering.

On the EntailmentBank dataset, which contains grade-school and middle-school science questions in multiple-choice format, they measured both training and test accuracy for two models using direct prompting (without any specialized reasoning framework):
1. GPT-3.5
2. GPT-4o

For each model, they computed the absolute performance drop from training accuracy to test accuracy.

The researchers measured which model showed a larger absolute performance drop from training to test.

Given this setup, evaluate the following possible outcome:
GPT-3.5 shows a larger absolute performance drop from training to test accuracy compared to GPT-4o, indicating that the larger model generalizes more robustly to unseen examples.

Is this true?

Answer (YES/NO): YES